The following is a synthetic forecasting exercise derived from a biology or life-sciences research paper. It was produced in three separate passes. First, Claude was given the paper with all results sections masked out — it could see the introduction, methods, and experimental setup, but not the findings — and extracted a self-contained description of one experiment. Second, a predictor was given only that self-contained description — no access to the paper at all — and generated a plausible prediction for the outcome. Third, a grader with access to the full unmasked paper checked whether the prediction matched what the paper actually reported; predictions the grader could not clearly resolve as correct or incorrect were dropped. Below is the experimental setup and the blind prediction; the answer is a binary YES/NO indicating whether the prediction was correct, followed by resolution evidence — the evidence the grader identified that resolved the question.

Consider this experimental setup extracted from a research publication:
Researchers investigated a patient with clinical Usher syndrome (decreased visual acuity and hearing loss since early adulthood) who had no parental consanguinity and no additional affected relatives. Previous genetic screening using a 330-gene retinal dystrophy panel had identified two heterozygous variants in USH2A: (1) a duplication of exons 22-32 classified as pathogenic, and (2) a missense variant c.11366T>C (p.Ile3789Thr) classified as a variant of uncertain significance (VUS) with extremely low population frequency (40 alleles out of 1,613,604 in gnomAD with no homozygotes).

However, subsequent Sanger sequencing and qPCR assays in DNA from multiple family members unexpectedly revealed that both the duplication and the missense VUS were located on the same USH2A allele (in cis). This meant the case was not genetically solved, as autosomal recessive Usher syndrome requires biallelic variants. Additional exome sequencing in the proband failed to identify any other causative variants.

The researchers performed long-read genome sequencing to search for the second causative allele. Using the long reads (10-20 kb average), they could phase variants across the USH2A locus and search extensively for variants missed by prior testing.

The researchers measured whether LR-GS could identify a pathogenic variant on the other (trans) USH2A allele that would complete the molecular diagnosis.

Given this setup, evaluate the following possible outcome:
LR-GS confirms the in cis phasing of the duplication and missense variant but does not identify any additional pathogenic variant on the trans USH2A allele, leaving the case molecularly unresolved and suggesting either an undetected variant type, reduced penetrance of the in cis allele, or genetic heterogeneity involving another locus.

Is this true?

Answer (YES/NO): NO